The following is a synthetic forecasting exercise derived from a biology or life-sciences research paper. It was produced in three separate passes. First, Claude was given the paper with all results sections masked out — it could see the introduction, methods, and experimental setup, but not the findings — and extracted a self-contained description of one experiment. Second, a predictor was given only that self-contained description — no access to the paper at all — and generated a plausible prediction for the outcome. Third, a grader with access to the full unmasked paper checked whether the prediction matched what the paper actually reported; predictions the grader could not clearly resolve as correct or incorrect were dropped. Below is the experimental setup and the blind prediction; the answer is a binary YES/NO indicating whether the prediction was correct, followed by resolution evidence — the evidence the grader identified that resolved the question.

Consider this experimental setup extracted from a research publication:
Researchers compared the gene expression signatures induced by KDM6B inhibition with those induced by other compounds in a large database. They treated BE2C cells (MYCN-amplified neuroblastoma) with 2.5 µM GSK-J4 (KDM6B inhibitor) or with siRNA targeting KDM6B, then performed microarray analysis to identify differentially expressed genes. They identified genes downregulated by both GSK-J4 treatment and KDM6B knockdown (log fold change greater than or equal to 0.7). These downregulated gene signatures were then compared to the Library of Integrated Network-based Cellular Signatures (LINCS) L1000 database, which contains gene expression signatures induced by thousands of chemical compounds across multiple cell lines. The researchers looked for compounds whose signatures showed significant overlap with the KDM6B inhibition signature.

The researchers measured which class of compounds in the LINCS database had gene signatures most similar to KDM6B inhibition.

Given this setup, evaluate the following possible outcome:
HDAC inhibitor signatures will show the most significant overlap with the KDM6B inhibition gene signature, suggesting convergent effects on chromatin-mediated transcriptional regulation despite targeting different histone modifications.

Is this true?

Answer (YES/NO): NO